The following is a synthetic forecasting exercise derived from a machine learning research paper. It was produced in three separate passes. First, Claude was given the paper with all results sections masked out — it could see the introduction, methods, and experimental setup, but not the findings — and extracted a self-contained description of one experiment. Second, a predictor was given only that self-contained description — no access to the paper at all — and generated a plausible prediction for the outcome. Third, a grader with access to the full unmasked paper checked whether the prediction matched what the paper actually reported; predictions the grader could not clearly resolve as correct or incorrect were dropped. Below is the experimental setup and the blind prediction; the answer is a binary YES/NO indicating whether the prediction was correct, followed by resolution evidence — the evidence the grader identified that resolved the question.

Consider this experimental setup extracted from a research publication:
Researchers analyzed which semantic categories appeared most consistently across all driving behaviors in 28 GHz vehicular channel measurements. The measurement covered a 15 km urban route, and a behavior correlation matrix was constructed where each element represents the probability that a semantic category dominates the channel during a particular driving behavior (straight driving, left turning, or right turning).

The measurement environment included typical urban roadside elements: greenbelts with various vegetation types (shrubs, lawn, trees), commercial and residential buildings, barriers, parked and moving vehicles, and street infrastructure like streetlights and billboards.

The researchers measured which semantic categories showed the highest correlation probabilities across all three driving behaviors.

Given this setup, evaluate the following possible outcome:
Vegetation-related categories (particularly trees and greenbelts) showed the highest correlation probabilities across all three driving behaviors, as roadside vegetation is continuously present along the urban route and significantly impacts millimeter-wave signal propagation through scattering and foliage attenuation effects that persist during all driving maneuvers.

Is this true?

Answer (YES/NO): YES